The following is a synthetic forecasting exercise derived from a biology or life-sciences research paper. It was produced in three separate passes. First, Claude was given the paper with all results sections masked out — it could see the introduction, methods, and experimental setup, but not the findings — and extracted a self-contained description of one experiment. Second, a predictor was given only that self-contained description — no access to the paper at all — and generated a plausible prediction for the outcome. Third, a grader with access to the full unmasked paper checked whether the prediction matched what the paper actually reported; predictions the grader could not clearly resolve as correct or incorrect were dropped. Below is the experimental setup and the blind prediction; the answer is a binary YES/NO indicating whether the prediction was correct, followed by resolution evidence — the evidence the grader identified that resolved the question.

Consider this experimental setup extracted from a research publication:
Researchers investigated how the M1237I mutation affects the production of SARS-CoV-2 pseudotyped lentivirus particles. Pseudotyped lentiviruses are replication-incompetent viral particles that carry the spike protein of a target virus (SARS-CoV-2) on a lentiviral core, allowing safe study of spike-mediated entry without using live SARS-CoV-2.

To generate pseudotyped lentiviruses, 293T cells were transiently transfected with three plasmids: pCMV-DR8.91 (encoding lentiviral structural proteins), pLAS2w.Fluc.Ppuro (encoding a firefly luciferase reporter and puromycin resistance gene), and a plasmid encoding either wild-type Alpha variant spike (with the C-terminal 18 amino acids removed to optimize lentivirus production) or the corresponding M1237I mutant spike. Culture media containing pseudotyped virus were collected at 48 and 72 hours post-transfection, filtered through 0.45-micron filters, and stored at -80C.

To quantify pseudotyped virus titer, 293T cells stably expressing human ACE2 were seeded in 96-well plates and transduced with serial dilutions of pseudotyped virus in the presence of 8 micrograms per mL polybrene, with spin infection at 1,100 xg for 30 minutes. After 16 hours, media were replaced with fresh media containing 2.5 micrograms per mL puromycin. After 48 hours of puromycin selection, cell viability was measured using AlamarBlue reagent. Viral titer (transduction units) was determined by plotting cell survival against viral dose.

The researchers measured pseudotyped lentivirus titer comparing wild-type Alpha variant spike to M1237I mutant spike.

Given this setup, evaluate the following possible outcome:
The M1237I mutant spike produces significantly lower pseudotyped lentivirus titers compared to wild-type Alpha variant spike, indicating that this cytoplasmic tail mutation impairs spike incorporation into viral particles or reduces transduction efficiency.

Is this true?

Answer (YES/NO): NO